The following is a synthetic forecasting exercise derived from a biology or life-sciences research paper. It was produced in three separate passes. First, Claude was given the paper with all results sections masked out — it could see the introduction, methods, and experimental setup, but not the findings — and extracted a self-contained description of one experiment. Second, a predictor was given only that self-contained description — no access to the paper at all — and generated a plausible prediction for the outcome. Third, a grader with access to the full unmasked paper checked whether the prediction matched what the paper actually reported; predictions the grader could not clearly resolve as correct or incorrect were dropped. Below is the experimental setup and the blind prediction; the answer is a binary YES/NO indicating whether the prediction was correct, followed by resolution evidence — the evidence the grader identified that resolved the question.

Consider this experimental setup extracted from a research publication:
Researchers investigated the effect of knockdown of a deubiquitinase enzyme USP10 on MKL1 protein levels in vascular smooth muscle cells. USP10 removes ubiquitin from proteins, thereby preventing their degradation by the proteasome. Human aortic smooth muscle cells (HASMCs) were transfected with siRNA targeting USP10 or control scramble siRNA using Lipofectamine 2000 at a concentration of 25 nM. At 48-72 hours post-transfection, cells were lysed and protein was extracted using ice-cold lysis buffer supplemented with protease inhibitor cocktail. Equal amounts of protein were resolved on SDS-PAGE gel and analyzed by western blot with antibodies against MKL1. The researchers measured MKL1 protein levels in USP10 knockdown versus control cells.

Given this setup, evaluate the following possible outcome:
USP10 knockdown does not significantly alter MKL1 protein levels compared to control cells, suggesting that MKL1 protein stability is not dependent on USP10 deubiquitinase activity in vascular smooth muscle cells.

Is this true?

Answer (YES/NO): NO